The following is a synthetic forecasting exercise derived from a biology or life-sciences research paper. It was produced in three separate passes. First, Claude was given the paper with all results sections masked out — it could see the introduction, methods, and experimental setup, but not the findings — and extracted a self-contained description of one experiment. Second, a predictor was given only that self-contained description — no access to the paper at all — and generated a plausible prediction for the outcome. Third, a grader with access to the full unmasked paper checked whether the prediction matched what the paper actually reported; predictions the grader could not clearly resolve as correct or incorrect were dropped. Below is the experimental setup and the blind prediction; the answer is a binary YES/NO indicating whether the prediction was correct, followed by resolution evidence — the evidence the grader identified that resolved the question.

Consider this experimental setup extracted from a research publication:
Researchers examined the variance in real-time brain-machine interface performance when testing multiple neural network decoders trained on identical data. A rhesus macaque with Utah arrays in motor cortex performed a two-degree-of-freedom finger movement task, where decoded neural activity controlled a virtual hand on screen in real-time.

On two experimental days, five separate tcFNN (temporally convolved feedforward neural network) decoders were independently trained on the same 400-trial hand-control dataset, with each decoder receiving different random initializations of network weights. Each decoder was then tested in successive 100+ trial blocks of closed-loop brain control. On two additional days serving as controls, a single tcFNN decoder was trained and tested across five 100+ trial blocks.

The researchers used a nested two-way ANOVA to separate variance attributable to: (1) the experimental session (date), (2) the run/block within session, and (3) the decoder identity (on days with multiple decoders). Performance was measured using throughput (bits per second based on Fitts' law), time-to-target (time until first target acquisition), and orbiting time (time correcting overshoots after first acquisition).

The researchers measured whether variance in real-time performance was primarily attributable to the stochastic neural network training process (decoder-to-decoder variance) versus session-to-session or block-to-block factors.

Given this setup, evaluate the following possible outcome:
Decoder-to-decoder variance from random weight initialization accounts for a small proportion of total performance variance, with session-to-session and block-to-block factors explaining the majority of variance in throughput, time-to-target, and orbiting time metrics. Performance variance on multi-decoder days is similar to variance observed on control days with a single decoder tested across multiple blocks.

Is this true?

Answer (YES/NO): NO